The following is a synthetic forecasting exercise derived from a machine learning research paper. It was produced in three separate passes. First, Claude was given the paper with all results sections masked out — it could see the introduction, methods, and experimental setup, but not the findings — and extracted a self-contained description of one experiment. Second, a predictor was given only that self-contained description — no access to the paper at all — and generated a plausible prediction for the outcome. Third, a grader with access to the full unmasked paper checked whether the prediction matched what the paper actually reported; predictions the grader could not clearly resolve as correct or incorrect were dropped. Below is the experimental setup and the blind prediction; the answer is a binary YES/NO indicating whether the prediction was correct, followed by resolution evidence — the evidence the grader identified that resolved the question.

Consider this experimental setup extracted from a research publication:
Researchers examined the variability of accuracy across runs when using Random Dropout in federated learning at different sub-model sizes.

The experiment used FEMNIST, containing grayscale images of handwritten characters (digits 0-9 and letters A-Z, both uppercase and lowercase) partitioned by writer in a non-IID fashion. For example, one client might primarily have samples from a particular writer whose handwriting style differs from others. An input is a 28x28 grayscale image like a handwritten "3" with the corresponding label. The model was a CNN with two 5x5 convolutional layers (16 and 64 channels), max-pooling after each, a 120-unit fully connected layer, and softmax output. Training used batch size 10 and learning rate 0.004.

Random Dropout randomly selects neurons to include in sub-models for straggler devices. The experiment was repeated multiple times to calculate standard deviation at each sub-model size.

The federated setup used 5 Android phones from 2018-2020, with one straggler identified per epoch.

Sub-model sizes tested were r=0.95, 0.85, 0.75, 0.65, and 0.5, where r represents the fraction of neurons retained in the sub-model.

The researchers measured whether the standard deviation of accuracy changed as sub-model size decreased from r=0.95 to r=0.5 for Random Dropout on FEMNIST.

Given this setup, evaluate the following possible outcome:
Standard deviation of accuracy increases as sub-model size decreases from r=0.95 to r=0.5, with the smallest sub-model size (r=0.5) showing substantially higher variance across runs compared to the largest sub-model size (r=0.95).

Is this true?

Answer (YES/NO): NO